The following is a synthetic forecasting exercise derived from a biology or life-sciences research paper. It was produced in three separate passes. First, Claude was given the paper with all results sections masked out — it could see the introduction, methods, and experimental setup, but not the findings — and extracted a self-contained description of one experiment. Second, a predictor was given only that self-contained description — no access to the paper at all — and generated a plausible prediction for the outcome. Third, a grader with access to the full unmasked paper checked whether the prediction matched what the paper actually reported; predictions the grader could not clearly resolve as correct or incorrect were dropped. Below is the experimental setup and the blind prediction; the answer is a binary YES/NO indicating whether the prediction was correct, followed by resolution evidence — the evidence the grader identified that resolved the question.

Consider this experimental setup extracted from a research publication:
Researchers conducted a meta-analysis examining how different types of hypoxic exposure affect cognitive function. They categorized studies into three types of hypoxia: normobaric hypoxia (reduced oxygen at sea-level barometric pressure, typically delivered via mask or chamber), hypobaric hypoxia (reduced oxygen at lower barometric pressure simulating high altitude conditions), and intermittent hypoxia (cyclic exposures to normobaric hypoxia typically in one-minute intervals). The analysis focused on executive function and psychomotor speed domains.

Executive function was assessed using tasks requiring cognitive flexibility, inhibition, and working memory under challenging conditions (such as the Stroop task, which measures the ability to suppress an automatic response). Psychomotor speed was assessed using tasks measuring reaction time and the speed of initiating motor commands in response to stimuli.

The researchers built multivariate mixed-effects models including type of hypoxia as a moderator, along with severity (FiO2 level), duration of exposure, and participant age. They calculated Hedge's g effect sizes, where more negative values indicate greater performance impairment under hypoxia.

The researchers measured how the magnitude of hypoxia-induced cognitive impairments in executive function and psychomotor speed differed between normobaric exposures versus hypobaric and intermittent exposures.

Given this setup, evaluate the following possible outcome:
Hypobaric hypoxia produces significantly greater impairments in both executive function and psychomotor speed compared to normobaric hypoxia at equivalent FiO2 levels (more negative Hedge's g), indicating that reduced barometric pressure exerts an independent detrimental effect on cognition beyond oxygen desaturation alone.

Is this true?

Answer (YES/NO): NO